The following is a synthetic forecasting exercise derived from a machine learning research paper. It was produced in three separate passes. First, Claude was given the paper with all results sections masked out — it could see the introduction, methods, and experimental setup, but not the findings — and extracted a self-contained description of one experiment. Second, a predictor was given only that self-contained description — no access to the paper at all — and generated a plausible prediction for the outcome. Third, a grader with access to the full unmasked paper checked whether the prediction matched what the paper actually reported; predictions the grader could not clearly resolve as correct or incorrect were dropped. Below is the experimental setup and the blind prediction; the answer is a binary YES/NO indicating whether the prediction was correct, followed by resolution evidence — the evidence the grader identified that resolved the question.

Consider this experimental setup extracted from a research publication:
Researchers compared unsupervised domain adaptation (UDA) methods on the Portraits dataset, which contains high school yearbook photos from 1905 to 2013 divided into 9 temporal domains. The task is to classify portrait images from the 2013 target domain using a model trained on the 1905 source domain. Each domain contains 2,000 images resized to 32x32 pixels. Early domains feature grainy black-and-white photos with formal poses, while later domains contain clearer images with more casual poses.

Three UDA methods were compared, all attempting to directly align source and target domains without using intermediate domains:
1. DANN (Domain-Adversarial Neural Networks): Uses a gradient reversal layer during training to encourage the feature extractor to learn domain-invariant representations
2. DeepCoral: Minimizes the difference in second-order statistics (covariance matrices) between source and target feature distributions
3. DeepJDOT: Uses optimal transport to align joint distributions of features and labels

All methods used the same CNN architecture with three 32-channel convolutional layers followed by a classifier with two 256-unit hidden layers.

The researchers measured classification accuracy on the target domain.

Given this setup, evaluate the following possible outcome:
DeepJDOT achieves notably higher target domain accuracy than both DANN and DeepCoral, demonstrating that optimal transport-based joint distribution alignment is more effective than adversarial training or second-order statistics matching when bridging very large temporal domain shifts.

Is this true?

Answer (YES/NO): NO